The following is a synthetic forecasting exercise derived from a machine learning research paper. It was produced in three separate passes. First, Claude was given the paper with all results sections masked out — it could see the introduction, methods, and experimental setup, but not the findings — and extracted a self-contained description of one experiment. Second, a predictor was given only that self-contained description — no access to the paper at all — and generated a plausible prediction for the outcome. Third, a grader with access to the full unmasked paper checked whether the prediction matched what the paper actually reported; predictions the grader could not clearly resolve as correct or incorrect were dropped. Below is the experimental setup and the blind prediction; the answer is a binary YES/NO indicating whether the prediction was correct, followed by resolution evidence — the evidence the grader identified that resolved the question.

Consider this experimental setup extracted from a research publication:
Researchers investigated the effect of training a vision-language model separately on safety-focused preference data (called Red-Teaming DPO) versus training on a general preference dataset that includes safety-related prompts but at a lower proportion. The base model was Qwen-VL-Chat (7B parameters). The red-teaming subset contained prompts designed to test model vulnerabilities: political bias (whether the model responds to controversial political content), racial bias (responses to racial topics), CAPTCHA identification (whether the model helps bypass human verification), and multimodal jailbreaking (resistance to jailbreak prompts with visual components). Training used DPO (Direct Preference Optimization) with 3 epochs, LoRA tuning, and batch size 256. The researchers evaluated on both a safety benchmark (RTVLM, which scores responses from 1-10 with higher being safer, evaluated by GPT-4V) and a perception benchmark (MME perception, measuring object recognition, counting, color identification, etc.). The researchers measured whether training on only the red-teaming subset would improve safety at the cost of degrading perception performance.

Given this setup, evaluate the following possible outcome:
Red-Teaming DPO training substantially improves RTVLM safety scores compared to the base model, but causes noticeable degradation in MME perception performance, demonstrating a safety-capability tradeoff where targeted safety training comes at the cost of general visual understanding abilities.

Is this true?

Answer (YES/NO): NO